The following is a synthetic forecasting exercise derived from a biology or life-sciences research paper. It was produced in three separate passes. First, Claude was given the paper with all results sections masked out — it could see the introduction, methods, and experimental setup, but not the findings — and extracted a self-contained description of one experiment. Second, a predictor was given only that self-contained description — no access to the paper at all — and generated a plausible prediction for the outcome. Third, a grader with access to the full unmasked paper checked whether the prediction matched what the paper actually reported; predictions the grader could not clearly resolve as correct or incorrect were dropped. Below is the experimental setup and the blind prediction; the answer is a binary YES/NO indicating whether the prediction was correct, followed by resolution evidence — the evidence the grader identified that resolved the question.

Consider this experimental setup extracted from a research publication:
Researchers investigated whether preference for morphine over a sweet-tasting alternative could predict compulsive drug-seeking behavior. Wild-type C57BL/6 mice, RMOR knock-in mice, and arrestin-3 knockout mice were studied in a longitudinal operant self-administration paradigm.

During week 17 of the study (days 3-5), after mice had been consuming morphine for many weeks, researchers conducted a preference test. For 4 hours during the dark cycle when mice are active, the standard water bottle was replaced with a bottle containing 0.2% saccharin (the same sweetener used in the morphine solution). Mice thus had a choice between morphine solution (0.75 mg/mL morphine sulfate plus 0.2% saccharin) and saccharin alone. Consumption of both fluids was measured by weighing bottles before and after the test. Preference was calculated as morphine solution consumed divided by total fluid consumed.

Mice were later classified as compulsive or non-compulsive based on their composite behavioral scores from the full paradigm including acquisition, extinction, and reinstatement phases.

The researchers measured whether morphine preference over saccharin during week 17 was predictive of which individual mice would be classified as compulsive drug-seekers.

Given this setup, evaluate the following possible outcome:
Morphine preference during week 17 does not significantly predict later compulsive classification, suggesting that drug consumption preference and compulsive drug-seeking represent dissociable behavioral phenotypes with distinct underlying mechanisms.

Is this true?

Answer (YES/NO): YES